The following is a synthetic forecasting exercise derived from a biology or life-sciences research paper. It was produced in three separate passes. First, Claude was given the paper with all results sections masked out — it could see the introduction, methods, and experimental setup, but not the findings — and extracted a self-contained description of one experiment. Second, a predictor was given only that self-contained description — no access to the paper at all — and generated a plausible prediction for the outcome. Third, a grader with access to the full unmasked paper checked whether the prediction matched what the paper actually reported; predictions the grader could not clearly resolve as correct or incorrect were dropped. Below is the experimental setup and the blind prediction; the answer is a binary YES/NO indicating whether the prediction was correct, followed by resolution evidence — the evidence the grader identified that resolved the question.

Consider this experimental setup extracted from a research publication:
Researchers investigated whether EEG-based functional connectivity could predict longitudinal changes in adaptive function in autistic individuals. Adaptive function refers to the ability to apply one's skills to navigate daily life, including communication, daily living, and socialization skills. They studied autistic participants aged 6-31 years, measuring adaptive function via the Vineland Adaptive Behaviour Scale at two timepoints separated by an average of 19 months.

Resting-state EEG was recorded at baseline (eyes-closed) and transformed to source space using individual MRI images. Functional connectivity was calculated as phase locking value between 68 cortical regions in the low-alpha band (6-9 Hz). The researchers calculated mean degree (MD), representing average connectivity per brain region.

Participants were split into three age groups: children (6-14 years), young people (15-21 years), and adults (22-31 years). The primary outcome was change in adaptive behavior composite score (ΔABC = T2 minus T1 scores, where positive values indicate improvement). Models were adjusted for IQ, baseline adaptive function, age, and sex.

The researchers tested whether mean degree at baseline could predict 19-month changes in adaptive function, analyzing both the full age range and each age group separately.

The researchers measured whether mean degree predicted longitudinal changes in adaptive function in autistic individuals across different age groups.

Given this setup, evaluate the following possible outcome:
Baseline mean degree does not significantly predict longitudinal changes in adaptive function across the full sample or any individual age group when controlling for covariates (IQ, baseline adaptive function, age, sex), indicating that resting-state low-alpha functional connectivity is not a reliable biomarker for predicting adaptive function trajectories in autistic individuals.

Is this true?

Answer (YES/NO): NO